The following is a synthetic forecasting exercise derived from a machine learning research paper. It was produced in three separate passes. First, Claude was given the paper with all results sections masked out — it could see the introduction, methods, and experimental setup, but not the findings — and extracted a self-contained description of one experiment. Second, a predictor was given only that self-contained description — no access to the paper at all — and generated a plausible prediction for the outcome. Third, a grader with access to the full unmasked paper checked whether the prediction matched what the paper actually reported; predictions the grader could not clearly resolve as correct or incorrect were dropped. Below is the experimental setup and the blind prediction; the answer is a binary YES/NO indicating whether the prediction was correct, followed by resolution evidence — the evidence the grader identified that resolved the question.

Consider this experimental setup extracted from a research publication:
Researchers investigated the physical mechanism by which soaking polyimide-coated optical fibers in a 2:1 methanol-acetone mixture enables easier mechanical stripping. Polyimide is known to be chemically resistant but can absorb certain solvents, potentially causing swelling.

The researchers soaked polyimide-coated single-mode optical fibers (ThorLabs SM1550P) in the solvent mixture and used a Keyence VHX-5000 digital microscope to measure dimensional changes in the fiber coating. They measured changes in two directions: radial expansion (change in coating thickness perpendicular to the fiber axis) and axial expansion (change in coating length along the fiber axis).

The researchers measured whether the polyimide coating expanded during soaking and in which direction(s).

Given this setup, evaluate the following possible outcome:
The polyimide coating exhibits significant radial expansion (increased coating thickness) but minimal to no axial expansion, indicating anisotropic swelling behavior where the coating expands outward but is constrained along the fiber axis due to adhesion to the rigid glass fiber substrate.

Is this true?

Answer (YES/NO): NO